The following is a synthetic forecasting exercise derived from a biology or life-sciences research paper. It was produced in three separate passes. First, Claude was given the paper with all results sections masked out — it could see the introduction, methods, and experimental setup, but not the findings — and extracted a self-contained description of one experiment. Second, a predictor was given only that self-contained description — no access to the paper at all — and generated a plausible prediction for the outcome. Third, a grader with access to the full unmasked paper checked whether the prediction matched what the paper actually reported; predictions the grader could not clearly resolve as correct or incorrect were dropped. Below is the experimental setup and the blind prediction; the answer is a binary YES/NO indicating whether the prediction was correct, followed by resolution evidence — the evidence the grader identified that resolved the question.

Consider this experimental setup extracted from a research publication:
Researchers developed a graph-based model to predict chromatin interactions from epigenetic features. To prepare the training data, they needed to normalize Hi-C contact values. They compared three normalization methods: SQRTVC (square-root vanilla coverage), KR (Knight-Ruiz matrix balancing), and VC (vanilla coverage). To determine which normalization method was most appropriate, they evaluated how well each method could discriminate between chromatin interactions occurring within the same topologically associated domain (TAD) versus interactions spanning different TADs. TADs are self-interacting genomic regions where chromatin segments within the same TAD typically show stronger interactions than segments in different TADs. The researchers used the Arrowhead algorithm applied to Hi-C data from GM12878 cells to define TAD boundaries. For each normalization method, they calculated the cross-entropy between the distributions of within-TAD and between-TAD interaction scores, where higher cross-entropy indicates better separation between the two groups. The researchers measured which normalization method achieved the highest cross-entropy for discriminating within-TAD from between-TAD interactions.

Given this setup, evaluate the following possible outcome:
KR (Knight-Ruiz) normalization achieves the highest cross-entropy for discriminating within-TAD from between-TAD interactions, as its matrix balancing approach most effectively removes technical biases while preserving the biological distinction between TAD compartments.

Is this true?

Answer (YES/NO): NO